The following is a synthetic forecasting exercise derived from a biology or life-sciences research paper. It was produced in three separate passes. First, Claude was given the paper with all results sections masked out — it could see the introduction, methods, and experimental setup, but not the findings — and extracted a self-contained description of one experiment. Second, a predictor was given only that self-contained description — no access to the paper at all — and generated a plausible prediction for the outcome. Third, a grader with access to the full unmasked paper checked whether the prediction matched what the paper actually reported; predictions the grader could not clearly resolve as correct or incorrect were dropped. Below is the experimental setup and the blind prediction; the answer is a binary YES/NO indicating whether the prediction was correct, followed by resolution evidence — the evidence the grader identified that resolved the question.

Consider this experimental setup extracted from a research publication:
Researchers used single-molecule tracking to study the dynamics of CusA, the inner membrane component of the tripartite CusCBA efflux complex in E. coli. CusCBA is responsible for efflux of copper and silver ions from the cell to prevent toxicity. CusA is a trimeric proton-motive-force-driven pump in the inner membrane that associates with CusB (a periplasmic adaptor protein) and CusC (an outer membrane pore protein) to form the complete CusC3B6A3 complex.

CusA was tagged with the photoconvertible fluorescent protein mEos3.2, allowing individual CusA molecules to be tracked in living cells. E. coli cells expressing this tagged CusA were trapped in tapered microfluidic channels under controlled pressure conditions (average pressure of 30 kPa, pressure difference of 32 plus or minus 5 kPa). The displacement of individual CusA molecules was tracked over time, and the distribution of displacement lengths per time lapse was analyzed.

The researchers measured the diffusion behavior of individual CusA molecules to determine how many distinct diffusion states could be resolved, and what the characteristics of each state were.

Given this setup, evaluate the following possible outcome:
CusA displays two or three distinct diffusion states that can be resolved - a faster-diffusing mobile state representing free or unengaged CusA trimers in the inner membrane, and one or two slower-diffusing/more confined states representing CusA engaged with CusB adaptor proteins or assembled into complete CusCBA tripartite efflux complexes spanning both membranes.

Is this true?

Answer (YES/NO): YES